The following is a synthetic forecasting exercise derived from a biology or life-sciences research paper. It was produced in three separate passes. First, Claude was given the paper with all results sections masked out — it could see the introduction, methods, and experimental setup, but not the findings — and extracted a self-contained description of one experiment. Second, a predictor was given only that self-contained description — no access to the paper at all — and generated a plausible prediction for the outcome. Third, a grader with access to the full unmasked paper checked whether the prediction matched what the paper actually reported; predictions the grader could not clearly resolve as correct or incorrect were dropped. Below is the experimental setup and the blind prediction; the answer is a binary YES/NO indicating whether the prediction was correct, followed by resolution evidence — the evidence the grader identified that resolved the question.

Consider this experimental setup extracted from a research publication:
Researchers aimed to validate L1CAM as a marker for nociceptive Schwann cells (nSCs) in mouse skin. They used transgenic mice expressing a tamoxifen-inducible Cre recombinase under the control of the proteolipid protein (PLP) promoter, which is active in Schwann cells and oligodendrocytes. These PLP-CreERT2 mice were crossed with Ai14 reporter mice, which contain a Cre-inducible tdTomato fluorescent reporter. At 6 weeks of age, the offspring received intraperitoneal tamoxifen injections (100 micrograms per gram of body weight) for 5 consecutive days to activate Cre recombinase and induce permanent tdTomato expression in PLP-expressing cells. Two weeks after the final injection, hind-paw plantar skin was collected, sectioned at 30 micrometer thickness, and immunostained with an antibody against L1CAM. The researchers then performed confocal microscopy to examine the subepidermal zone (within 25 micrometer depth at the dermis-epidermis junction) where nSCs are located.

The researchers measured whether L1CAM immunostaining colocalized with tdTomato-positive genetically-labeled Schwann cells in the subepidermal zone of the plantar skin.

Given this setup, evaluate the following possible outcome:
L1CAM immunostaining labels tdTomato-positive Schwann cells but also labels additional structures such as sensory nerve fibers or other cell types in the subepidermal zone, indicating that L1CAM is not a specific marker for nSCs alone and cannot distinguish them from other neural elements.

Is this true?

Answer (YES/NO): NO